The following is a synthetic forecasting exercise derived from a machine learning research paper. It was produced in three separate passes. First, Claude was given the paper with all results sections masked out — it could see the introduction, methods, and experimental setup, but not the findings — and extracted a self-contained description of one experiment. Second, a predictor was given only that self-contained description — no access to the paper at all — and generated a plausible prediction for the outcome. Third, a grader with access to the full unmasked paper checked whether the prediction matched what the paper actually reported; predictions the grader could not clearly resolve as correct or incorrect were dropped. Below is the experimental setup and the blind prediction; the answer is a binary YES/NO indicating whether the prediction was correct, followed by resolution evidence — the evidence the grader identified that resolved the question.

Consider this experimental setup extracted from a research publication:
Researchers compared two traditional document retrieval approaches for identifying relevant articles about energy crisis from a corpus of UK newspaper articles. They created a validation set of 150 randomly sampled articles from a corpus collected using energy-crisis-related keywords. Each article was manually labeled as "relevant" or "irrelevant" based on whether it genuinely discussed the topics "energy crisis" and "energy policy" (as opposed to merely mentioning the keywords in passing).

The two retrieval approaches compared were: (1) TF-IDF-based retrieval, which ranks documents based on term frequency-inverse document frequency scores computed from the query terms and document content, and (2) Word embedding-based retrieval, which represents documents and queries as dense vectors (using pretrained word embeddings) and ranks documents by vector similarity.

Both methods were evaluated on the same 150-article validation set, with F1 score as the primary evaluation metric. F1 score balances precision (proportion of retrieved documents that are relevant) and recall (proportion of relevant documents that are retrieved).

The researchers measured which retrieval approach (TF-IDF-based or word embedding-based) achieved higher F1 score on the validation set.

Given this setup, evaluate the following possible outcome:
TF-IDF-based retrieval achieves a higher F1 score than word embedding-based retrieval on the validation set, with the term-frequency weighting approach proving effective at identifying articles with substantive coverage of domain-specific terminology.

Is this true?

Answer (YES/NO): YES